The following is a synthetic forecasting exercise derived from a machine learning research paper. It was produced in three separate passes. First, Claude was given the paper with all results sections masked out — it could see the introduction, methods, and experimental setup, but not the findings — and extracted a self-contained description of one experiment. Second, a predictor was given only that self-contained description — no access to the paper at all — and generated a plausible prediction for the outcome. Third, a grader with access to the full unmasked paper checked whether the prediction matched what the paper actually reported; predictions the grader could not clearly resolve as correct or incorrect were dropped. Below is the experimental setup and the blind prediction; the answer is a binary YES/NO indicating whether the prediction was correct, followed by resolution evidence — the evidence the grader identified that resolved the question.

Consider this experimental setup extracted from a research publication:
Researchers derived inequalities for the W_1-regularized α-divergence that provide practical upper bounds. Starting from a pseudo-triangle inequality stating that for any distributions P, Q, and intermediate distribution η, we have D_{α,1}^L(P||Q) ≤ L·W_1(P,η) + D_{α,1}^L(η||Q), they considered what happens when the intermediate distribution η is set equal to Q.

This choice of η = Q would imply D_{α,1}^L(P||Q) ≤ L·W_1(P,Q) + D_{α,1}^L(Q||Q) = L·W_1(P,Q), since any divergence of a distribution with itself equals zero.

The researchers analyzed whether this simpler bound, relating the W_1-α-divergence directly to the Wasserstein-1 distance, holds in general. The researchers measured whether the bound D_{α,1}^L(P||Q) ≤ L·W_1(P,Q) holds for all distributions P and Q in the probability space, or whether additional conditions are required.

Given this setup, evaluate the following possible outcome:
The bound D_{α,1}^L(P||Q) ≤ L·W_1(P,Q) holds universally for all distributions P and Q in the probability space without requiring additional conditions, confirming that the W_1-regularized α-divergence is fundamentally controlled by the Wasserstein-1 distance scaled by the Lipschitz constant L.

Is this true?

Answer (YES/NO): YES